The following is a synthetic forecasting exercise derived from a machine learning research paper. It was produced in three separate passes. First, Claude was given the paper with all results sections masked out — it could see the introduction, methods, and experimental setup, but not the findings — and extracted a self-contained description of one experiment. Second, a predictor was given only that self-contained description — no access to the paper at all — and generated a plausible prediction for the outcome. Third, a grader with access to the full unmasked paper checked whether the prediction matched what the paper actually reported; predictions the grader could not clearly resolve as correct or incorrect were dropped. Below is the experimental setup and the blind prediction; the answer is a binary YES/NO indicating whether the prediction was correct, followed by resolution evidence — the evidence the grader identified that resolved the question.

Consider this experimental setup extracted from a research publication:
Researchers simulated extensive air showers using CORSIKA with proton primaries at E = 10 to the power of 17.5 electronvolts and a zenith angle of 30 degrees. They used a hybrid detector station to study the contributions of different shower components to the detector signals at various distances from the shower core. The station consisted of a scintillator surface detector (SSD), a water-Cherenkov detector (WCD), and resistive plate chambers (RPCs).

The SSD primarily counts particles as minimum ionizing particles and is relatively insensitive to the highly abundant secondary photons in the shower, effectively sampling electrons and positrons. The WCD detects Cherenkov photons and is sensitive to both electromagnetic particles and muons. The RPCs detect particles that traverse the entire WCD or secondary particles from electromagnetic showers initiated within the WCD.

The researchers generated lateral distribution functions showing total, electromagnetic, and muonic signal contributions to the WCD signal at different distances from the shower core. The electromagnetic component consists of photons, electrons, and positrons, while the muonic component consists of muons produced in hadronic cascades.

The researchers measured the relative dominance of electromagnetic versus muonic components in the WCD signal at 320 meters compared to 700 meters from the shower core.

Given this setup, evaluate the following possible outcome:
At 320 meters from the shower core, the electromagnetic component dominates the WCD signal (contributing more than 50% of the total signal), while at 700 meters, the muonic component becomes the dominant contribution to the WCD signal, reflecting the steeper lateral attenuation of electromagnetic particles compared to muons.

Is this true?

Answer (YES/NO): YES